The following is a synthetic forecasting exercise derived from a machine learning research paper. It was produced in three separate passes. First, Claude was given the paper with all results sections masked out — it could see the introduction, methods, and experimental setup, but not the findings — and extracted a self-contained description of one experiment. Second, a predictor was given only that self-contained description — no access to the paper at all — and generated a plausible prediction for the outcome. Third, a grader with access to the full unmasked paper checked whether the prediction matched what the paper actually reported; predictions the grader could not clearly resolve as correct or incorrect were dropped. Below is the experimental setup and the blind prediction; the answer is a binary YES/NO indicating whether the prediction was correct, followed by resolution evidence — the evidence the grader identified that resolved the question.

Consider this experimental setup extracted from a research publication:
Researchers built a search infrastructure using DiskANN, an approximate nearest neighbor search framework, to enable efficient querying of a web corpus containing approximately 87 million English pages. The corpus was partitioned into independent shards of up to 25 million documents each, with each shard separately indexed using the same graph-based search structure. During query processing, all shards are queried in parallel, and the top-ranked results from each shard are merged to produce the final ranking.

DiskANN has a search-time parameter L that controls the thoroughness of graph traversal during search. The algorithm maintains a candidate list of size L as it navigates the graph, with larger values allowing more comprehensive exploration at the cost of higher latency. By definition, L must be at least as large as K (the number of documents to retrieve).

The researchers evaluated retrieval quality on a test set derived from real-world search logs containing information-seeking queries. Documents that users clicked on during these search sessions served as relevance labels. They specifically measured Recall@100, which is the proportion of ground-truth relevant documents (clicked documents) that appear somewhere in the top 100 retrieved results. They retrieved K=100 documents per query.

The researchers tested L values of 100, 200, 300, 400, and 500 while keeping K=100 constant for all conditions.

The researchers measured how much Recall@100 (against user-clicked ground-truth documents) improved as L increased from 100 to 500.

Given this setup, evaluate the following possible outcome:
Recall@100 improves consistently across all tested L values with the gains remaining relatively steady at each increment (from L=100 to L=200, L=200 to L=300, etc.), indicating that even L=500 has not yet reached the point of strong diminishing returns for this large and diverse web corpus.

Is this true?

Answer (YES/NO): NO